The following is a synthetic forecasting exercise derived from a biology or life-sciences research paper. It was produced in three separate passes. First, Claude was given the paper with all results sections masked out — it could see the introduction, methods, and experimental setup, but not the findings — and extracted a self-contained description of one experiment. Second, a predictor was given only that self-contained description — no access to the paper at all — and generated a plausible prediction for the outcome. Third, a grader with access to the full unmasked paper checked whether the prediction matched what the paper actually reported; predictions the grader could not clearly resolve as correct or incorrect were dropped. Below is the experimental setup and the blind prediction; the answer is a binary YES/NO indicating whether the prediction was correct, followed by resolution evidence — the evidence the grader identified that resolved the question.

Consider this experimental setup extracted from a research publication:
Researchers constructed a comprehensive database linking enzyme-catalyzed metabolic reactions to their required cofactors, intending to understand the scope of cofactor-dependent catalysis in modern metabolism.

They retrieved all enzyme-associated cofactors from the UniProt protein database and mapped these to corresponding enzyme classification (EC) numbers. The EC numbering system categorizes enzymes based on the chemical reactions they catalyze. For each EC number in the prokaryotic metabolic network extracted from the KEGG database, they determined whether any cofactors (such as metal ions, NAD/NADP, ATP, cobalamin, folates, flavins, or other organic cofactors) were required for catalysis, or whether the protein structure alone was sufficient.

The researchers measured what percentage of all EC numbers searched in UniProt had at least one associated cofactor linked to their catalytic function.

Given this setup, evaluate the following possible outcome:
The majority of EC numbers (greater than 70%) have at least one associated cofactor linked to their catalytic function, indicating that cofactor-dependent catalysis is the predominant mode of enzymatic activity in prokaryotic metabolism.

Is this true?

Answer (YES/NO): NO